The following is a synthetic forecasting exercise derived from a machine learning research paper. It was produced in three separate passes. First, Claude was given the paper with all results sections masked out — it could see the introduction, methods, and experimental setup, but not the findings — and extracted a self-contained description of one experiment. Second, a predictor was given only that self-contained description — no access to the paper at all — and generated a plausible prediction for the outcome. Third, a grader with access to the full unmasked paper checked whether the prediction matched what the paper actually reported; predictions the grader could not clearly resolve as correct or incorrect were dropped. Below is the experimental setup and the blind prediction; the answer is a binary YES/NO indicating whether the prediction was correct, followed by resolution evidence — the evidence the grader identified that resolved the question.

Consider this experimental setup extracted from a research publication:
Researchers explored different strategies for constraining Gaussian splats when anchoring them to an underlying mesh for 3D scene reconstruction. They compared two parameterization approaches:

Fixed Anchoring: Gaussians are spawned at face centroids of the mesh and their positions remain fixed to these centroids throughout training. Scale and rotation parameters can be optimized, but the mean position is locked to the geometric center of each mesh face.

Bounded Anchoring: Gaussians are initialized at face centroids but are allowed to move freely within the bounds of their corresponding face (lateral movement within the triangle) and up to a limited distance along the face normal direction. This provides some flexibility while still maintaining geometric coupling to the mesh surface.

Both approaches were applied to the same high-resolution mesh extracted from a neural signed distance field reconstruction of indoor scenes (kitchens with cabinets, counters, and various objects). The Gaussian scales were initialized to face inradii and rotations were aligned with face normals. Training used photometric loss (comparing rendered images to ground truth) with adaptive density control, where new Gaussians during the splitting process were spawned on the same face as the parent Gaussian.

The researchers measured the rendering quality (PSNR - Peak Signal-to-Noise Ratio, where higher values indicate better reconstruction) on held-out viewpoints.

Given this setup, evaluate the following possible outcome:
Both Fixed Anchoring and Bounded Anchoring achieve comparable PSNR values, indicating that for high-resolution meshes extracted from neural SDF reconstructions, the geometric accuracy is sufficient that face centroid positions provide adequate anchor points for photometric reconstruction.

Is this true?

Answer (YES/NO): NO